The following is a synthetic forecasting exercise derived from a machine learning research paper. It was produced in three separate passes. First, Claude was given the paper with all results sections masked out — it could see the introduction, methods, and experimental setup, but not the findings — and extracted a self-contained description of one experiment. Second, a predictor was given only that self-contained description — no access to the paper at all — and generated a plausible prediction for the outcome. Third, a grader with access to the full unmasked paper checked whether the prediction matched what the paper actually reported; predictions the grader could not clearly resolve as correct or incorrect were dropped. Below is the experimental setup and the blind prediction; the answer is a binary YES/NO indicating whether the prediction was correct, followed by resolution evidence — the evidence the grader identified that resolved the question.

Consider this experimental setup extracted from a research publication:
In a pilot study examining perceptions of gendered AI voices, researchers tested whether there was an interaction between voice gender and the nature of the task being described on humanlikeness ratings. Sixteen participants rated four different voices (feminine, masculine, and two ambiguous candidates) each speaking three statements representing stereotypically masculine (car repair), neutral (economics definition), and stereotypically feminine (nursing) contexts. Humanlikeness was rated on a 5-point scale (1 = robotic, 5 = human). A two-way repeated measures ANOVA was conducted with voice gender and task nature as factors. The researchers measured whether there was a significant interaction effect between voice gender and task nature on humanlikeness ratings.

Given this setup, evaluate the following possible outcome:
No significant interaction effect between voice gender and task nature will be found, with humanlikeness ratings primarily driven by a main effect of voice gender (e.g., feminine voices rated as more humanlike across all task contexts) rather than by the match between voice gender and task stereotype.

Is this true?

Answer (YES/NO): NO